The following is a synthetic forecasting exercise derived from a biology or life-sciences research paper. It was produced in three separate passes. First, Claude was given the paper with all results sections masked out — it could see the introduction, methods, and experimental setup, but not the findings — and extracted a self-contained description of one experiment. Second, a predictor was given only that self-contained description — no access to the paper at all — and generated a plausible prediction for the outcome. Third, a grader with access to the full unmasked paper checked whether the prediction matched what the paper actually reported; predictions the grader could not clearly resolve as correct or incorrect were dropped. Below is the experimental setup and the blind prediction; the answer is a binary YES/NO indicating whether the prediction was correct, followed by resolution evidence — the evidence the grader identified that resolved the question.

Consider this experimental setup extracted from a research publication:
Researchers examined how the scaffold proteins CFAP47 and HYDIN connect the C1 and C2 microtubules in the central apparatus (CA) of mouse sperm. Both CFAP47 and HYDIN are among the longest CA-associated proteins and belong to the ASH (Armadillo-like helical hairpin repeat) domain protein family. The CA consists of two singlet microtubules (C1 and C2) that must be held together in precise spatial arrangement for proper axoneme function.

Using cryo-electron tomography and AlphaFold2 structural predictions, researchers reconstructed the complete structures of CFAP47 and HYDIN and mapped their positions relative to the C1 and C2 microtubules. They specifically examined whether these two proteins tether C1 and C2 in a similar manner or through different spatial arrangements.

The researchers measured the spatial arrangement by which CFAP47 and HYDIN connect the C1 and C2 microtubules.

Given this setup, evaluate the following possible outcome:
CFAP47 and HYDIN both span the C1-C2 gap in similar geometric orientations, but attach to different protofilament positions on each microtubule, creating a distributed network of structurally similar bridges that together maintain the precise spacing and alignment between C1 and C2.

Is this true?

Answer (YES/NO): NO